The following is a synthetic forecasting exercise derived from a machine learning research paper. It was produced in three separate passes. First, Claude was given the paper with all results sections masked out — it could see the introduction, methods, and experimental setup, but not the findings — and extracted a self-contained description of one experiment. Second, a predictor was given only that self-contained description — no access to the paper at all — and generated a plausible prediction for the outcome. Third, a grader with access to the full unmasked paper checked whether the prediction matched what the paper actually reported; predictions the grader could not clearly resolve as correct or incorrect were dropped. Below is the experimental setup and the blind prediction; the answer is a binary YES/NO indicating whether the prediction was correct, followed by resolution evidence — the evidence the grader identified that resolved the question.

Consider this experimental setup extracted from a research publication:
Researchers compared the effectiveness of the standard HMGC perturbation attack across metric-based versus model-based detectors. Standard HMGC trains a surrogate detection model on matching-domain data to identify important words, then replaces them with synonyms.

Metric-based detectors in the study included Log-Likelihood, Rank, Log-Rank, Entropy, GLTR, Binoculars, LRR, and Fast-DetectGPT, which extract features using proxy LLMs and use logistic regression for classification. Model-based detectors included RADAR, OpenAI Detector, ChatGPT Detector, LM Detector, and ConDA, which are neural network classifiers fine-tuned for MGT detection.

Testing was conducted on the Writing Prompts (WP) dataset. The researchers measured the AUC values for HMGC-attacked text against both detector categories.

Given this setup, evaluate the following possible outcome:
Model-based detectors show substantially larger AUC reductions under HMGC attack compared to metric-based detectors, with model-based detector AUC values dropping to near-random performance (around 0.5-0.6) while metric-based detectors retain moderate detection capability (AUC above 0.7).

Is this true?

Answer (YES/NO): NO